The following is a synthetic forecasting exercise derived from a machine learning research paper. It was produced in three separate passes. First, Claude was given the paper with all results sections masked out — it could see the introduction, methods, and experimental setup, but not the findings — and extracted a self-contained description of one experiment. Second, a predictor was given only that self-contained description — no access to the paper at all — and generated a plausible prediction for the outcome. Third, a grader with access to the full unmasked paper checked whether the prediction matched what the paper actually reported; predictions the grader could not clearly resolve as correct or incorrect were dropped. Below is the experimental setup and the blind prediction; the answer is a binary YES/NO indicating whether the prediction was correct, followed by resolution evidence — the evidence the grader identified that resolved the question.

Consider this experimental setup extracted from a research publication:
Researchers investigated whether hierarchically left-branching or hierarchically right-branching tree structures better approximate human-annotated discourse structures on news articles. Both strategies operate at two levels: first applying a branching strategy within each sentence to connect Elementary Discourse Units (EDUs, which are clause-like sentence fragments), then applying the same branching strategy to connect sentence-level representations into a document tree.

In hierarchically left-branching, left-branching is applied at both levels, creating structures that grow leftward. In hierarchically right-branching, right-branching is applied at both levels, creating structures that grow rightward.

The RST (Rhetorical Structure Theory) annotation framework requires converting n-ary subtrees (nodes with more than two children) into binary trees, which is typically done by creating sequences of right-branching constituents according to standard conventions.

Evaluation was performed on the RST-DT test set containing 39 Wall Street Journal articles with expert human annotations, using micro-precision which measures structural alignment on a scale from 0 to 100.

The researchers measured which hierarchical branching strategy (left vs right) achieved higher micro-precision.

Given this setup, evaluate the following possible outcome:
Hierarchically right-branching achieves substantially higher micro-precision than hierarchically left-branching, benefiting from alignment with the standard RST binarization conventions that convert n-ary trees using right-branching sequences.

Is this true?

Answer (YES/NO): YES